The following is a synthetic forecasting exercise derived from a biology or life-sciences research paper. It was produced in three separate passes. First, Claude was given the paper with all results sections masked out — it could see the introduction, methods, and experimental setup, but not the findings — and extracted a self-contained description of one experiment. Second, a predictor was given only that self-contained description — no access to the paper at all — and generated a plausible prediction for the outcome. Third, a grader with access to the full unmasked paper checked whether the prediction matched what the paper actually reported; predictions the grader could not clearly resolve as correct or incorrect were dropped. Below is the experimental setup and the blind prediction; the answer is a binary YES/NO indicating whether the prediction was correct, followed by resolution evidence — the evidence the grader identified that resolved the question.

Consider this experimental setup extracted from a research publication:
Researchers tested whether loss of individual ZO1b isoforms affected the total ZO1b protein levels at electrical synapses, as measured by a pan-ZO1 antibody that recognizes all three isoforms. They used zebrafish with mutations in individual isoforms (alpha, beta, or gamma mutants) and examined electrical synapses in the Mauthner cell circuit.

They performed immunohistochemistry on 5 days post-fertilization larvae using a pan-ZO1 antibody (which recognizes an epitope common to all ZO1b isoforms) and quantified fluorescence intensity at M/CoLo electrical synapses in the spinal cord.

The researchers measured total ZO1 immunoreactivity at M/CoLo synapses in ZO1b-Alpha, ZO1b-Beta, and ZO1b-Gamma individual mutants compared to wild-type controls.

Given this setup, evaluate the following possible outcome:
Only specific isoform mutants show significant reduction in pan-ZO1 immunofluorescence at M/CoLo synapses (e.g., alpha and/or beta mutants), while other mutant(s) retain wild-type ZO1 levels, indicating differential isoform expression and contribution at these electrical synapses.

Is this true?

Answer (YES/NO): YES